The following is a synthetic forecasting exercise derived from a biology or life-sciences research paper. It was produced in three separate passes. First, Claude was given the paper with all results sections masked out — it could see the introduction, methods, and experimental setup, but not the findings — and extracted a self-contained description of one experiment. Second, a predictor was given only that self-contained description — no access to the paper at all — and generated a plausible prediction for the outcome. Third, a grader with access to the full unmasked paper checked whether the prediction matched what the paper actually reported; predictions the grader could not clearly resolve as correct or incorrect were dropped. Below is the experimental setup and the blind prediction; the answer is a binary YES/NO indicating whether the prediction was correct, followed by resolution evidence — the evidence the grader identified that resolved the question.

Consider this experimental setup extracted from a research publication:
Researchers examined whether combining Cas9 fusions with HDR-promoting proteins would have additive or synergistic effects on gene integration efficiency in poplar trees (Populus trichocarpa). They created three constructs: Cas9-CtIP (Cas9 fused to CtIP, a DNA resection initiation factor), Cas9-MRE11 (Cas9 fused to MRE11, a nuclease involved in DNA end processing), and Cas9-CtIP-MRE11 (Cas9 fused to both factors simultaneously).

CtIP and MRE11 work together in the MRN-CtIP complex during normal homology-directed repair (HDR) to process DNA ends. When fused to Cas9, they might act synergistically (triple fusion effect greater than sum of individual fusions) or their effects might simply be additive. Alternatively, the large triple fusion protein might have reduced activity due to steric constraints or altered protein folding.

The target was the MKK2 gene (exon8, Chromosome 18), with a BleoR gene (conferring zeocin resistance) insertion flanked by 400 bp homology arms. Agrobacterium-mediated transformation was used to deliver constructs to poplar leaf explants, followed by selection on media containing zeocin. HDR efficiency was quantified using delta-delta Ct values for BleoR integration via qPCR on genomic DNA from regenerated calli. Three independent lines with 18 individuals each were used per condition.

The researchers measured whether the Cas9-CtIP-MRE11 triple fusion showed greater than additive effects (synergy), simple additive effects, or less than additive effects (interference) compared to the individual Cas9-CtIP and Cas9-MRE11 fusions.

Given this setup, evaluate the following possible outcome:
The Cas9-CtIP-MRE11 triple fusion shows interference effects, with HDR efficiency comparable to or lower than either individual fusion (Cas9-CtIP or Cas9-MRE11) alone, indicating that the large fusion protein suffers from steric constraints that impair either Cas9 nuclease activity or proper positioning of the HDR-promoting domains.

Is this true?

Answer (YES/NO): NO